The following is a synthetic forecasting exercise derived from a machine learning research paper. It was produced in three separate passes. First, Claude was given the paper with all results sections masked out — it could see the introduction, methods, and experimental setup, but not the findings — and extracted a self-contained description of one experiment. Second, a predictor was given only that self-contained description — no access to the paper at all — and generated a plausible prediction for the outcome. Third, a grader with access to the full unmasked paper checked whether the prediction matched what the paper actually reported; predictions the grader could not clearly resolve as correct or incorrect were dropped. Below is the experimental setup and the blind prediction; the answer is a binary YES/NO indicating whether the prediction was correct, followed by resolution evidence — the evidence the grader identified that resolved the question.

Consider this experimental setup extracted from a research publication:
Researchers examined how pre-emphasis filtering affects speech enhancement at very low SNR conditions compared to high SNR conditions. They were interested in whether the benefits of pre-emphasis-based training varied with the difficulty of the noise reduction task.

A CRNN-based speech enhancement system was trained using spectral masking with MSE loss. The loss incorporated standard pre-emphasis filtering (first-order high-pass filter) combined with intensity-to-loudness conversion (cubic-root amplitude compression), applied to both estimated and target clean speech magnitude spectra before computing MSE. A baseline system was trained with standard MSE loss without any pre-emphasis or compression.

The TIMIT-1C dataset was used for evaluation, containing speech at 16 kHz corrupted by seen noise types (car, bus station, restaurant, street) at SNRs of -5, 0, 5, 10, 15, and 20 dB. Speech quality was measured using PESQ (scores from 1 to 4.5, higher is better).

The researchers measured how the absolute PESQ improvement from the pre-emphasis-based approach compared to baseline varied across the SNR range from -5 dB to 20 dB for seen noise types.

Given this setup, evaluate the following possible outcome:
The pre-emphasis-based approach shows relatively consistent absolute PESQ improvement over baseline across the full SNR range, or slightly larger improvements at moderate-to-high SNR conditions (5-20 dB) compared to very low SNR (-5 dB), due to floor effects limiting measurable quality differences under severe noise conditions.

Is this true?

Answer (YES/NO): YES